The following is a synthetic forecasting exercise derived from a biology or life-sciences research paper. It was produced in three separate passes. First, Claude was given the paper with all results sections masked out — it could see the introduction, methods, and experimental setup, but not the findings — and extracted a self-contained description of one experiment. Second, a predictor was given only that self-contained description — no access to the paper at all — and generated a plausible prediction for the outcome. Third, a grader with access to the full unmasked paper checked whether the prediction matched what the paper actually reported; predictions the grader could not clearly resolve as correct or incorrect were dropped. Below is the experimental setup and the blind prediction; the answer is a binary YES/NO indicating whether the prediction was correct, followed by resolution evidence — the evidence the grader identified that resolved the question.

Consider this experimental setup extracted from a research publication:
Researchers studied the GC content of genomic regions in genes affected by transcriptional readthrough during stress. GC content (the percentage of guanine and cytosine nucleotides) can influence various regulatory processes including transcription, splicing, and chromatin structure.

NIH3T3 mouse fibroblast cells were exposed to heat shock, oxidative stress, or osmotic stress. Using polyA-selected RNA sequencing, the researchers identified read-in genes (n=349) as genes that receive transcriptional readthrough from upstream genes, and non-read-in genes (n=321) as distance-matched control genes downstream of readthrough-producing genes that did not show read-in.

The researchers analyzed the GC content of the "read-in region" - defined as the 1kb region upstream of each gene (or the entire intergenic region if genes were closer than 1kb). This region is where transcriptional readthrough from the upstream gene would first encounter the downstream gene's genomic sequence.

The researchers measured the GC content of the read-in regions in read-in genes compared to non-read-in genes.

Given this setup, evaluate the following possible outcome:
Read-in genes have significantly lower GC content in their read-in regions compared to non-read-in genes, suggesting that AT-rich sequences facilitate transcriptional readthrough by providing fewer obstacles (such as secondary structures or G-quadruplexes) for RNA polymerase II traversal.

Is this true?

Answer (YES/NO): NO